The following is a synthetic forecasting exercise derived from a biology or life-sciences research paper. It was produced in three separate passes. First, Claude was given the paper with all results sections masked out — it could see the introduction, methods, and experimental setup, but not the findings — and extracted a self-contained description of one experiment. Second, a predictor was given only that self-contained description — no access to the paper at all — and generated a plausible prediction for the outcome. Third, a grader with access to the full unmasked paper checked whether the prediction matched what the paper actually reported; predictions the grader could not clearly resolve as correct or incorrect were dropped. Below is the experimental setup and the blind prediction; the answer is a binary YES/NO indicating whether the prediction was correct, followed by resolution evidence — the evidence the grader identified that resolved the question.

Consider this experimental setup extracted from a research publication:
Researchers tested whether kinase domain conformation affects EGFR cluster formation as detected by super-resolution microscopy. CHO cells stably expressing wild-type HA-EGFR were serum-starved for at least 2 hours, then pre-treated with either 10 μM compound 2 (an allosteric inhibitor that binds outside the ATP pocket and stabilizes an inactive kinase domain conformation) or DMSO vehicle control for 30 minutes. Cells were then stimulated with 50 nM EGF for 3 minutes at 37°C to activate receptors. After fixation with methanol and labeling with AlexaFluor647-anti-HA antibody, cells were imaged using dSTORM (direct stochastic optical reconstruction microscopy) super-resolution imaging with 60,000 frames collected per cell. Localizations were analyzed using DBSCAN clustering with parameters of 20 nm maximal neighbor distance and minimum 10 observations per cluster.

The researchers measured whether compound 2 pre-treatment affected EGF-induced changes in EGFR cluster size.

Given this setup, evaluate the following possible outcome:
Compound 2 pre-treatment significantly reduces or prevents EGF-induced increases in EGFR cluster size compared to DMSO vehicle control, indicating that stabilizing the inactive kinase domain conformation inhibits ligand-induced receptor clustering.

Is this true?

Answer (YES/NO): NO